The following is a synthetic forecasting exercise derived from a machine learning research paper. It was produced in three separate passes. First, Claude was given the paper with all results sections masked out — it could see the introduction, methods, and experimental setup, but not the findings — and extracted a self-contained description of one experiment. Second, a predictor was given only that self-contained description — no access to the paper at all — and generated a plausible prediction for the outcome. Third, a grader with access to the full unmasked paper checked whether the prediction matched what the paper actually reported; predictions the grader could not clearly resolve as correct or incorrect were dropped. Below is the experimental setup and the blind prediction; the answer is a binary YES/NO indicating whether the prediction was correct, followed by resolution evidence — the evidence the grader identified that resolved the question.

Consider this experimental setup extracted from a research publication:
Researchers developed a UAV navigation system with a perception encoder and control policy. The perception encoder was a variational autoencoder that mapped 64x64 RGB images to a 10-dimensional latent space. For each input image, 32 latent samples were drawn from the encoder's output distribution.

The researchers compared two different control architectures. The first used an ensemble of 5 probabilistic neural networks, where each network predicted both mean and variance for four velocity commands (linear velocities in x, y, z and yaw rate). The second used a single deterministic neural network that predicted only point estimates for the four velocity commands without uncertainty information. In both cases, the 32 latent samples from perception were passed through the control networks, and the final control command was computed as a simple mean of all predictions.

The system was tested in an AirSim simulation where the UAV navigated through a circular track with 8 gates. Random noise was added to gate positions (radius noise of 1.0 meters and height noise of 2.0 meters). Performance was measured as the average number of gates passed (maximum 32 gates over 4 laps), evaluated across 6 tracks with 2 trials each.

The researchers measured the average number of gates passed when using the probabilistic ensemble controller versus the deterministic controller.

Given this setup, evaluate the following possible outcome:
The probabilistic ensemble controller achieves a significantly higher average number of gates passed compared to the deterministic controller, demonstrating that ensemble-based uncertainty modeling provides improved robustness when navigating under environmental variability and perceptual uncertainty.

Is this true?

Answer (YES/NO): YES